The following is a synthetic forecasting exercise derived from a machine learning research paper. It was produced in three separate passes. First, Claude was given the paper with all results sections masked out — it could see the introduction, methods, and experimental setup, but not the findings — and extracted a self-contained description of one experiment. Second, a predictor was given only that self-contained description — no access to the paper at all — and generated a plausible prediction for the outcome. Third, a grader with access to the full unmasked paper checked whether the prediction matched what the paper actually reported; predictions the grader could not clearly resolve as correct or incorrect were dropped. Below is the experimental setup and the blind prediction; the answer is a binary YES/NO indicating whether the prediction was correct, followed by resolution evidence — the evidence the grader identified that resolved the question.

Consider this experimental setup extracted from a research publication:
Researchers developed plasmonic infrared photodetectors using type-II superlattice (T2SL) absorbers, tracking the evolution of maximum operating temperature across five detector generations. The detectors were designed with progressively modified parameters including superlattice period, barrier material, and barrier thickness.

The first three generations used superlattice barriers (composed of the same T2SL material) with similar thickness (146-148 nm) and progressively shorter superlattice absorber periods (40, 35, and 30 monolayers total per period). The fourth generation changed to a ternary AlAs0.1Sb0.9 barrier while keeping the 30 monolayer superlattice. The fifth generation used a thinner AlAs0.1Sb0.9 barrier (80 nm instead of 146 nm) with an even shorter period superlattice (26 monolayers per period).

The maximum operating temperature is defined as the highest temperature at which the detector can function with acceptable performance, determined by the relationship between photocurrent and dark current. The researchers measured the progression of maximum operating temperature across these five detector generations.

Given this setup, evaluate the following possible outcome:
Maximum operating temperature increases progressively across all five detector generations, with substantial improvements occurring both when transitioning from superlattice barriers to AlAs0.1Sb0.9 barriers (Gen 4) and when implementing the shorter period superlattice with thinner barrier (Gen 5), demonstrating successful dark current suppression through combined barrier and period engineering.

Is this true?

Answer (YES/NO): NO